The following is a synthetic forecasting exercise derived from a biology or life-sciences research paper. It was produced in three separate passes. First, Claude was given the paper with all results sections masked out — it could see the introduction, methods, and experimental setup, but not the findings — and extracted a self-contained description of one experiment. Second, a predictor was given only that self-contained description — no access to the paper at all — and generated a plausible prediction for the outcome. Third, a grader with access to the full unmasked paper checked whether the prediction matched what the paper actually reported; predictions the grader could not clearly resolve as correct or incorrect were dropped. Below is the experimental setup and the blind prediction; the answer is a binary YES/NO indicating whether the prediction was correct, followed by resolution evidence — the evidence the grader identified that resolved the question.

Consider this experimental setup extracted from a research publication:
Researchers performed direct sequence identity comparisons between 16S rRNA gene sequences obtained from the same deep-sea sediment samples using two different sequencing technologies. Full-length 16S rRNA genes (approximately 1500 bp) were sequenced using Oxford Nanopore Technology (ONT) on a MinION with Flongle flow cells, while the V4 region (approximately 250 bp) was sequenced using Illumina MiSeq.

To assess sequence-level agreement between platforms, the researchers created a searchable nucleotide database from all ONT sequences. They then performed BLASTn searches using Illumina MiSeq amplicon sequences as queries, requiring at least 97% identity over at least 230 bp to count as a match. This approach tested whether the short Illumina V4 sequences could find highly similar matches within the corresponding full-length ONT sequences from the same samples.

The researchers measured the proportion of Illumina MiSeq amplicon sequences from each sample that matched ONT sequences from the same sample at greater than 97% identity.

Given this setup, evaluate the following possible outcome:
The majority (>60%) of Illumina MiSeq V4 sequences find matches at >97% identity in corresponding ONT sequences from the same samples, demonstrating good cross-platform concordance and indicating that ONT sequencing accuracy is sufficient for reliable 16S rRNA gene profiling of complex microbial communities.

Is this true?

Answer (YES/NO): YES